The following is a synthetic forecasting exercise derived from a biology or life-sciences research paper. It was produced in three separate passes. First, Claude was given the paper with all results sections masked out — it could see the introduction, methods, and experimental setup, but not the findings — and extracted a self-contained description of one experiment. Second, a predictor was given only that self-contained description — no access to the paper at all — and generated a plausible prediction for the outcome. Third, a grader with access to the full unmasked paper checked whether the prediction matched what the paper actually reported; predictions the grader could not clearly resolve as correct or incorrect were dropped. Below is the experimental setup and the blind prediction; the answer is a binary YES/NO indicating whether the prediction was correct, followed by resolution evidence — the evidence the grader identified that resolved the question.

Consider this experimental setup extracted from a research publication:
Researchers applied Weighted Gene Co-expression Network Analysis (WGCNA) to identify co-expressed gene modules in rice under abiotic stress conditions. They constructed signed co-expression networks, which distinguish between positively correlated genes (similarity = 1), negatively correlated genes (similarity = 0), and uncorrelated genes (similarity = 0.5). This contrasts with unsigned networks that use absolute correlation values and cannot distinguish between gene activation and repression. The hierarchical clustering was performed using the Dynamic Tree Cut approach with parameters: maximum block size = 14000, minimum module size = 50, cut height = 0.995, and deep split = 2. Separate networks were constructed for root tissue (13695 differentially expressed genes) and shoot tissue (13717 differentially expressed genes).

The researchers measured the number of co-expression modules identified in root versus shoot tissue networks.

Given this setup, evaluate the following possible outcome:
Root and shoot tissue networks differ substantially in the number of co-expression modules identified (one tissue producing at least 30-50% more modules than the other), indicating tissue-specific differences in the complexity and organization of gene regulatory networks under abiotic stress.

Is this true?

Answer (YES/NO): NO